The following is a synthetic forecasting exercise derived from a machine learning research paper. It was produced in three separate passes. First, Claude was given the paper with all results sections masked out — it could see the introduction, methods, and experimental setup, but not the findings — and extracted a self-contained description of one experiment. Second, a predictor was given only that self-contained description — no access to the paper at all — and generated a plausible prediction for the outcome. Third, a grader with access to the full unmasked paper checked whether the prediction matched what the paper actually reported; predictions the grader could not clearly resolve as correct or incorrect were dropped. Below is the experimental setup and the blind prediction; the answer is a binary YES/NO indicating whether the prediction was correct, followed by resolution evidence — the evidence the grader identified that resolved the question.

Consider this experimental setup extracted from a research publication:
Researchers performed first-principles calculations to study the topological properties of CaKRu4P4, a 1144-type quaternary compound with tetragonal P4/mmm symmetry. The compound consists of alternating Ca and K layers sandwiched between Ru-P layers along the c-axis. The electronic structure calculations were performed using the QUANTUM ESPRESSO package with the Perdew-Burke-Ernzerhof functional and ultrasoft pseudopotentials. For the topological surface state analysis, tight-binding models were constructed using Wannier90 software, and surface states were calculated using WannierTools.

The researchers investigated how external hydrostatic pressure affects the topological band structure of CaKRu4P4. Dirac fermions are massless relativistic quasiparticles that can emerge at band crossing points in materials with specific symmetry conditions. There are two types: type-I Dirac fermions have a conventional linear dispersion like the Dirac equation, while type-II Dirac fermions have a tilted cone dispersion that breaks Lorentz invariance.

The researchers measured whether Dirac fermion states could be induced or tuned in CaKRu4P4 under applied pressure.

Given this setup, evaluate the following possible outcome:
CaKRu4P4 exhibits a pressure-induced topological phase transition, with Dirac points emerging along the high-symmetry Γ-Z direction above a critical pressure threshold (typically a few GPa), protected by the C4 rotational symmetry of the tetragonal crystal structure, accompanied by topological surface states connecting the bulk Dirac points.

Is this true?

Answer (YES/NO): NO